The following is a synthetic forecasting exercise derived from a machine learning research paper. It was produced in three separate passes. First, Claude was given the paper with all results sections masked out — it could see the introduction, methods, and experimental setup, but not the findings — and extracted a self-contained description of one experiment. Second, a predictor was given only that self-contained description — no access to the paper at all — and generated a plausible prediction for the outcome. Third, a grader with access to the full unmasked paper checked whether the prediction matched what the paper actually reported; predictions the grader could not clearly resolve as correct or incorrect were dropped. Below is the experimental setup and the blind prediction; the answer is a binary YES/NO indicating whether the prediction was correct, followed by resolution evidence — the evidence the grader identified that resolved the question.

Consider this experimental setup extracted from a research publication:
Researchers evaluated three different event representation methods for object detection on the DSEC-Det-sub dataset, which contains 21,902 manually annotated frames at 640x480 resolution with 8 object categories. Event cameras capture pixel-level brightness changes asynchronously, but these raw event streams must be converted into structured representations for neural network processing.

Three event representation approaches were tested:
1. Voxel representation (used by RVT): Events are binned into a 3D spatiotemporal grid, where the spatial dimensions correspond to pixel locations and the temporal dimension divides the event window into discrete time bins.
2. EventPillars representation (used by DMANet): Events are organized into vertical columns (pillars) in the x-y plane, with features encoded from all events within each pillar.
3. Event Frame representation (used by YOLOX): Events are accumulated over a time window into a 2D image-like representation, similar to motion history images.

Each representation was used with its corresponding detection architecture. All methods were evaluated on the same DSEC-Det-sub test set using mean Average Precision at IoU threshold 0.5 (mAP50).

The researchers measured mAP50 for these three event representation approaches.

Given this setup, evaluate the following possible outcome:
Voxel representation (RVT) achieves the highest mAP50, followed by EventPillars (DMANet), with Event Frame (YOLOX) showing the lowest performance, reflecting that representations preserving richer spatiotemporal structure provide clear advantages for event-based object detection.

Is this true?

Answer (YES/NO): NO